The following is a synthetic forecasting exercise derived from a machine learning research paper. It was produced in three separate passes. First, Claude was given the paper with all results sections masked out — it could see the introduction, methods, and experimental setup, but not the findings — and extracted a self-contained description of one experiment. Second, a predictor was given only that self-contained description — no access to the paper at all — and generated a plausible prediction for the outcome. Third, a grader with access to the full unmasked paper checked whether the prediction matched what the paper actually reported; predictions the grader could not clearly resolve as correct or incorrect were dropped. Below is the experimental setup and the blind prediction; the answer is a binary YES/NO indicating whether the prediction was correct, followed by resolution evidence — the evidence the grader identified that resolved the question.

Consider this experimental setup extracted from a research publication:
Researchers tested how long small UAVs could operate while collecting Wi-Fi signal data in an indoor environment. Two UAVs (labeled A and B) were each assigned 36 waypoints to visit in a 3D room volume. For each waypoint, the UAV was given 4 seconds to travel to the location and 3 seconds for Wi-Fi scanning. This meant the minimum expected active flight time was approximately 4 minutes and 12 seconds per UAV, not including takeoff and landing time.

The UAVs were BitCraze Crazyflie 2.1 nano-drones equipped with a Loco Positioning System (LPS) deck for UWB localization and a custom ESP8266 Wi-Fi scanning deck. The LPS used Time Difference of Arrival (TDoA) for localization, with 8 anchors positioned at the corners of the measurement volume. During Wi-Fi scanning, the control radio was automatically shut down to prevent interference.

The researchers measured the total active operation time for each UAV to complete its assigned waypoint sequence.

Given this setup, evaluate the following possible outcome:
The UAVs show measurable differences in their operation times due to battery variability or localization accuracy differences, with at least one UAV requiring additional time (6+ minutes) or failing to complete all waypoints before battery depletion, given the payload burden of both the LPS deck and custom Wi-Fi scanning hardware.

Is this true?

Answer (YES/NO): NO